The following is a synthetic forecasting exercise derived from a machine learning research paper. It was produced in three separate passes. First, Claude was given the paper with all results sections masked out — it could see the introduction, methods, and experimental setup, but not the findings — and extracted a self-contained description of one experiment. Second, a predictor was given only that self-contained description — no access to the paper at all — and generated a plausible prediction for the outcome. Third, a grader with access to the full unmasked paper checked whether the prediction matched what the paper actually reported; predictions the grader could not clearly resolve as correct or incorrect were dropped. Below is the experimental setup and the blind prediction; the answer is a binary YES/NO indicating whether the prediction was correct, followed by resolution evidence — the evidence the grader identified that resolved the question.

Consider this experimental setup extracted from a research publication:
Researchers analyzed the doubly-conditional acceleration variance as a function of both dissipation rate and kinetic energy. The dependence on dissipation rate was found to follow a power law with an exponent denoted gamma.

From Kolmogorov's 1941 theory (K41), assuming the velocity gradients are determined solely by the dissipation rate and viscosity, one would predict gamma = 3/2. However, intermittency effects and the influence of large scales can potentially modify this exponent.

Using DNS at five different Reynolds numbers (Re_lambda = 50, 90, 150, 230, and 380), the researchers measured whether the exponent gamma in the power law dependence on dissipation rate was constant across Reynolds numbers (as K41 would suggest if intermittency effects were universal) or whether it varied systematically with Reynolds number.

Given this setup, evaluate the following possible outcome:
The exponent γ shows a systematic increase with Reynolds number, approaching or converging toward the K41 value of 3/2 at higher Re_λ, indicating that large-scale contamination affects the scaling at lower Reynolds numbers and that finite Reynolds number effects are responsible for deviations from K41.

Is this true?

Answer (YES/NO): YES